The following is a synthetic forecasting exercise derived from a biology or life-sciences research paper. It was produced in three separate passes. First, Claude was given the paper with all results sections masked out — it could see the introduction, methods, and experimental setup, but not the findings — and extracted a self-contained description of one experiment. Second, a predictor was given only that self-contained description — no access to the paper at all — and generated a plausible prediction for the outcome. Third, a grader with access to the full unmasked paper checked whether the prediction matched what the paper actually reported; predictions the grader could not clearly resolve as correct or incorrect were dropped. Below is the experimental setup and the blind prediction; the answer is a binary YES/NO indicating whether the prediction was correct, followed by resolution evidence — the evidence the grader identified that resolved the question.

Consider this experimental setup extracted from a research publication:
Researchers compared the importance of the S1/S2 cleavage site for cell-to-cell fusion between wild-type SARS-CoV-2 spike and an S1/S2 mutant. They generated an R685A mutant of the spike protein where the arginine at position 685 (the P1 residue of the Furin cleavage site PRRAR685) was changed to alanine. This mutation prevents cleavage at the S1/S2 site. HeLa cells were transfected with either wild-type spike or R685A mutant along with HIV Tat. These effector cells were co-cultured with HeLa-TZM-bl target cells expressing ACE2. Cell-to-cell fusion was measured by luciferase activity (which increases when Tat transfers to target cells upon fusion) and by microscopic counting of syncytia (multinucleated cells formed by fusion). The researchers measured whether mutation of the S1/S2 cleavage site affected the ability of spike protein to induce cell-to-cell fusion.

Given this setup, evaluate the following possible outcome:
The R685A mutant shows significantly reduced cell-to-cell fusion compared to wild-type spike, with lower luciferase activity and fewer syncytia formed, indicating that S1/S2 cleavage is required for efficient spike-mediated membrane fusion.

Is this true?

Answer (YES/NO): YES